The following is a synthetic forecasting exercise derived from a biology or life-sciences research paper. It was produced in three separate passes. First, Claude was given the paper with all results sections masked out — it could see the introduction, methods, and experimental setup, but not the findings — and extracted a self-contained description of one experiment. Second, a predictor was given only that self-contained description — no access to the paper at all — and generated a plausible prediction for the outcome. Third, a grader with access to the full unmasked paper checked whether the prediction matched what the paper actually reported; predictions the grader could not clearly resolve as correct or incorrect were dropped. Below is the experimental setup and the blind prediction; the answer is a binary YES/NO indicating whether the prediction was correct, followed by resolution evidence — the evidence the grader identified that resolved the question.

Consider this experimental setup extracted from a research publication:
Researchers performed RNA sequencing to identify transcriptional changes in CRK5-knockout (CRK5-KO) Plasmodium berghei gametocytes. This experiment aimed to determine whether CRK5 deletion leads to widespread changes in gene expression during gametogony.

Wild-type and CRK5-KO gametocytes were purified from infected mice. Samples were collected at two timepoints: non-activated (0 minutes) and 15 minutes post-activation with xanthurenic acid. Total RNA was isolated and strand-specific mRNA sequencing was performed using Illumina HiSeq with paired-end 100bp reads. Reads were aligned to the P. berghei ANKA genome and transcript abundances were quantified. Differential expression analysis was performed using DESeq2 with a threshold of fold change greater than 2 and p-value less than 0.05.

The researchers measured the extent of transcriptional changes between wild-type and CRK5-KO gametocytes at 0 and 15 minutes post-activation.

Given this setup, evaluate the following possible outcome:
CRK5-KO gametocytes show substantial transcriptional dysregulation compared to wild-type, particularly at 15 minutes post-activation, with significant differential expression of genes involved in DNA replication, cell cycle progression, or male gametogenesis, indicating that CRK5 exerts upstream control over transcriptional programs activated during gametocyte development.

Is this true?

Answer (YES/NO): NO